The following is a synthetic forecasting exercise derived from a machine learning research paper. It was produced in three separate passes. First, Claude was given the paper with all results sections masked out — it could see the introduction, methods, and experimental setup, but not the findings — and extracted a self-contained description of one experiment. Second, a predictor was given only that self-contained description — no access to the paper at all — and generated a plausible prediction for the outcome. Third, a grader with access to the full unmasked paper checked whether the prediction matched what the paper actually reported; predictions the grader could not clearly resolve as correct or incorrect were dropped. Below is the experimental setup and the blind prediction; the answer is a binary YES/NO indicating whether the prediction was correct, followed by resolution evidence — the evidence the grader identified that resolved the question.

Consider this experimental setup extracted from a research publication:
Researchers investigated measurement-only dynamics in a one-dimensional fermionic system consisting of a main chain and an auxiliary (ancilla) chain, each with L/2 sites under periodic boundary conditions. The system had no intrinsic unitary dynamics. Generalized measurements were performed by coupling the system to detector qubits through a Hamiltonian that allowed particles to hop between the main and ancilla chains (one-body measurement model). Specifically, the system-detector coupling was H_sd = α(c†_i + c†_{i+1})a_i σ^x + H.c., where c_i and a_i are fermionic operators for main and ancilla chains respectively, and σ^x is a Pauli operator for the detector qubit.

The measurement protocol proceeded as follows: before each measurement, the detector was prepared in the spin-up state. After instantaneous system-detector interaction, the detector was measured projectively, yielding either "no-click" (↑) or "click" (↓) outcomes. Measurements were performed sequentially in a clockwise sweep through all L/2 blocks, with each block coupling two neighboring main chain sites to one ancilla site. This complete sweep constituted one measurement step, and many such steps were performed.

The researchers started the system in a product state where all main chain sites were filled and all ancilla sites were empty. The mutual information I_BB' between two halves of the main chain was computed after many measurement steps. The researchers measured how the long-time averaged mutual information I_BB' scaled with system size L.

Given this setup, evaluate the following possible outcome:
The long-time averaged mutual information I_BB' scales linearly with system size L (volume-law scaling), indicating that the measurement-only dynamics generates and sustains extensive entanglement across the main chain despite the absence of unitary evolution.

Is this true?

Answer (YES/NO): YES